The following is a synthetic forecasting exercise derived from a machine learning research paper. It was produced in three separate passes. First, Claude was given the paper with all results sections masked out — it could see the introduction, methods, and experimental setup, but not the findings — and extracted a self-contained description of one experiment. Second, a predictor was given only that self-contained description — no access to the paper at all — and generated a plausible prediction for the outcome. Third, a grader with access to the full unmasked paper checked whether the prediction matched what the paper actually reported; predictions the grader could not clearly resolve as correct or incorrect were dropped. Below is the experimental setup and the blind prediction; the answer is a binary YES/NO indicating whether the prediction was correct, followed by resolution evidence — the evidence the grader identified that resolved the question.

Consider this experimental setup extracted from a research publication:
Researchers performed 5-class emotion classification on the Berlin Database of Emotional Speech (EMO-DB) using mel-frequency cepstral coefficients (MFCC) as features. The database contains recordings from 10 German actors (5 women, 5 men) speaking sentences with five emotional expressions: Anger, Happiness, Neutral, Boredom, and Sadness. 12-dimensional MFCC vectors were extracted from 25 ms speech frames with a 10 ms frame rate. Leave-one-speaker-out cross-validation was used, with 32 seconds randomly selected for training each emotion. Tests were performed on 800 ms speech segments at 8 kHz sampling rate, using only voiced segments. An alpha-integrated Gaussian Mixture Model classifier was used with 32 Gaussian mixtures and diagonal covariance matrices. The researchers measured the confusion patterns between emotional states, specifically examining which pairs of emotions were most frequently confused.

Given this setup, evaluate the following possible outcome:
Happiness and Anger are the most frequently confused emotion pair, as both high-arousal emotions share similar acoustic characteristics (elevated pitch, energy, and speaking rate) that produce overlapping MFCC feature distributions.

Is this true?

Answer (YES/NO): NO